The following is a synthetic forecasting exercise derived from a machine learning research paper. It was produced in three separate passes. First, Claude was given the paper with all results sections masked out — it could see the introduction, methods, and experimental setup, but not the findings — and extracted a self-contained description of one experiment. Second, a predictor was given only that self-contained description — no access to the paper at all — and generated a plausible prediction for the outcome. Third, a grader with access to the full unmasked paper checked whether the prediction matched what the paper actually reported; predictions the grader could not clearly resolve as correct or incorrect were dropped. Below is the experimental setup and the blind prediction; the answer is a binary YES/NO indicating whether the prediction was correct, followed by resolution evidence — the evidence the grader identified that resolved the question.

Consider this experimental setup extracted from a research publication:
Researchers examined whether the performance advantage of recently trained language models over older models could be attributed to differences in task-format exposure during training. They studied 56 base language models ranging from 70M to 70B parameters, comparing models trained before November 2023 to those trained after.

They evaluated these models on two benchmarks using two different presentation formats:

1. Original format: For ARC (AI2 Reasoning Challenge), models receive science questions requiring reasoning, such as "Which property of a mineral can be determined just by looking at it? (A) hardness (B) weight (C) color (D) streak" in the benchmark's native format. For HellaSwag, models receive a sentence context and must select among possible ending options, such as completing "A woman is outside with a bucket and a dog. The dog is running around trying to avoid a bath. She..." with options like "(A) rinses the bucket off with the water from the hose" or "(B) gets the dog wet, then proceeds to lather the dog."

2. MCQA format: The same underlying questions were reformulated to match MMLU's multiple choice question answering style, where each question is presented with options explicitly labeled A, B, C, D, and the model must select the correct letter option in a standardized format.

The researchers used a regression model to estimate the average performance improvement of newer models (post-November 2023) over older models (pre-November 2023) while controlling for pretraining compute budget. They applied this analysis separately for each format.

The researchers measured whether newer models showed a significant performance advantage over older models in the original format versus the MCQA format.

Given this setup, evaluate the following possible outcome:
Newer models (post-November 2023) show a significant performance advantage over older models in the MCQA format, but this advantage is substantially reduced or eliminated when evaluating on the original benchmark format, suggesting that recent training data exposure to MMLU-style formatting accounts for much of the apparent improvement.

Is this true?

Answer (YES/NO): YES